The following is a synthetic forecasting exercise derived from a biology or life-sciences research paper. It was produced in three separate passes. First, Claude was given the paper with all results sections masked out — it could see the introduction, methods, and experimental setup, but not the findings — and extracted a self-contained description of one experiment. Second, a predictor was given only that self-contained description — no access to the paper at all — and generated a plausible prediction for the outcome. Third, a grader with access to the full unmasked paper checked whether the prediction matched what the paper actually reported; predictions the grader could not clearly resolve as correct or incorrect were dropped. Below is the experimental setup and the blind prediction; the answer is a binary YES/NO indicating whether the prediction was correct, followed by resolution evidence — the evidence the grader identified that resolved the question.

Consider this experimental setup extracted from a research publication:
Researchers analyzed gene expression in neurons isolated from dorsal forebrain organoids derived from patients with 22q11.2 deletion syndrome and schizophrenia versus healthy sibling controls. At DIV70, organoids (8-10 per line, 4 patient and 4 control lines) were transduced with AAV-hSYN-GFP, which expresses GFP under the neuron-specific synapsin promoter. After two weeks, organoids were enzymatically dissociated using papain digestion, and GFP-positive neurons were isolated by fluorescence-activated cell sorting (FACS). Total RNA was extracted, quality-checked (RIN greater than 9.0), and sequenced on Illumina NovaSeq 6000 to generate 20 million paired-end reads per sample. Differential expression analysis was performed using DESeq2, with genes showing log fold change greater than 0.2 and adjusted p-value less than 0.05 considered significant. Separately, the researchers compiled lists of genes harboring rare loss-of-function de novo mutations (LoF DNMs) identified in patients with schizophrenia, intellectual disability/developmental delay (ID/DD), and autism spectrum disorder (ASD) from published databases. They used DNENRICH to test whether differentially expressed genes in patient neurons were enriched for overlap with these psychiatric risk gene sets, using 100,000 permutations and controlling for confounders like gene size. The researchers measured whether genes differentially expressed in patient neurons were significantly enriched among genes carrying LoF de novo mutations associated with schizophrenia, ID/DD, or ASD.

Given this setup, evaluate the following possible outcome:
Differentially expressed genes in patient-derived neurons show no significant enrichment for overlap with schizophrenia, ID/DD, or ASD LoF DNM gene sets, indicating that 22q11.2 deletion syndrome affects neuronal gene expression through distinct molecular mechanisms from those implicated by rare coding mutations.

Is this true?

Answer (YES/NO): NO